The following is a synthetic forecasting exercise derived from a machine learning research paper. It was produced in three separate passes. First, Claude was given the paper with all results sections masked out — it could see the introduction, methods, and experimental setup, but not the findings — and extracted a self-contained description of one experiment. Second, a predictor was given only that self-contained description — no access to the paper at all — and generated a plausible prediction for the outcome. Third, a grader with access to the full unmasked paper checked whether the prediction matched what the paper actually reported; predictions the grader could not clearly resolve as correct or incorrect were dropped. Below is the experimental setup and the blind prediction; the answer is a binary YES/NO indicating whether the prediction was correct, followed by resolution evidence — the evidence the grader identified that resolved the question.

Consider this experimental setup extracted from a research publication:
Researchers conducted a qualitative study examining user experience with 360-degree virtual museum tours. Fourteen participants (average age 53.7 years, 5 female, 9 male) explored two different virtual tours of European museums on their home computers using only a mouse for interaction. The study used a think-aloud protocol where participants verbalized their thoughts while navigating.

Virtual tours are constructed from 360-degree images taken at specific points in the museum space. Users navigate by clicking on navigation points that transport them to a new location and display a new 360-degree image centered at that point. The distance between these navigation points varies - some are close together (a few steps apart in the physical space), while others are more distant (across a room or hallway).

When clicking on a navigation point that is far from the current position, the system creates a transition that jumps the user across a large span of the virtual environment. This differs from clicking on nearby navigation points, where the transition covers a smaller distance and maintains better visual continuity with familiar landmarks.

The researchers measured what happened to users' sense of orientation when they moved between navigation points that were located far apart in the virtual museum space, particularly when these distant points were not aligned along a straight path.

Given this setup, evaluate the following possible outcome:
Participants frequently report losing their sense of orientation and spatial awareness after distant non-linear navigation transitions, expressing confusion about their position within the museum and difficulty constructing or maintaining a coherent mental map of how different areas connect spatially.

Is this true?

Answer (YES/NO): YES